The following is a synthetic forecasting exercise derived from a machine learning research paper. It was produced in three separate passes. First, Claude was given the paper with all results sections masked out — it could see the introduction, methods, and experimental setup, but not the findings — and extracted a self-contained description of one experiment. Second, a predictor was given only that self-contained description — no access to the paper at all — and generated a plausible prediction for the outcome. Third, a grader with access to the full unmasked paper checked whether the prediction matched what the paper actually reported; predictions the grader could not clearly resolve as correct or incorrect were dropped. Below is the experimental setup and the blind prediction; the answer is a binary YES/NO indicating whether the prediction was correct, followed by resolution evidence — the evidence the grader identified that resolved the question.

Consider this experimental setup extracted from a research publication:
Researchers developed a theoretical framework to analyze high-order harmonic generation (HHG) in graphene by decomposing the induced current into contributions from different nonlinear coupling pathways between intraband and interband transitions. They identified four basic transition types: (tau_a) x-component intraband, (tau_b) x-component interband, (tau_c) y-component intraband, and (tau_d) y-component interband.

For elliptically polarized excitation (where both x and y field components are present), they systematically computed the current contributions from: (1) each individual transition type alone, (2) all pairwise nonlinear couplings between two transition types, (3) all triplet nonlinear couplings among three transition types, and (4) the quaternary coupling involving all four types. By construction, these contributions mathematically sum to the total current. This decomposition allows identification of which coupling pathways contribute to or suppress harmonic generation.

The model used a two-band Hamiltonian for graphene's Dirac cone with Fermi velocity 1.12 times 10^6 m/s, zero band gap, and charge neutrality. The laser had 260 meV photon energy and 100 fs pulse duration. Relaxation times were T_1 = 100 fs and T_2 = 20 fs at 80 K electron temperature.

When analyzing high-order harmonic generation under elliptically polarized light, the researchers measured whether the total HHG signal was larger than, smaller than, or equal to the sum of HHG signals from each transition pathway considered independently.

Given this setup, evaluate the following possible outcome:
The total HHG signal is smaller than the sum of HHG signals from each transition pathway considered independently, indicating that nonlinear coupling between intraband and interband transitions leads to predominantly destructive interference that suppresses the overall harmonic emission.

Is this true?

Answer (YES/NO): YES